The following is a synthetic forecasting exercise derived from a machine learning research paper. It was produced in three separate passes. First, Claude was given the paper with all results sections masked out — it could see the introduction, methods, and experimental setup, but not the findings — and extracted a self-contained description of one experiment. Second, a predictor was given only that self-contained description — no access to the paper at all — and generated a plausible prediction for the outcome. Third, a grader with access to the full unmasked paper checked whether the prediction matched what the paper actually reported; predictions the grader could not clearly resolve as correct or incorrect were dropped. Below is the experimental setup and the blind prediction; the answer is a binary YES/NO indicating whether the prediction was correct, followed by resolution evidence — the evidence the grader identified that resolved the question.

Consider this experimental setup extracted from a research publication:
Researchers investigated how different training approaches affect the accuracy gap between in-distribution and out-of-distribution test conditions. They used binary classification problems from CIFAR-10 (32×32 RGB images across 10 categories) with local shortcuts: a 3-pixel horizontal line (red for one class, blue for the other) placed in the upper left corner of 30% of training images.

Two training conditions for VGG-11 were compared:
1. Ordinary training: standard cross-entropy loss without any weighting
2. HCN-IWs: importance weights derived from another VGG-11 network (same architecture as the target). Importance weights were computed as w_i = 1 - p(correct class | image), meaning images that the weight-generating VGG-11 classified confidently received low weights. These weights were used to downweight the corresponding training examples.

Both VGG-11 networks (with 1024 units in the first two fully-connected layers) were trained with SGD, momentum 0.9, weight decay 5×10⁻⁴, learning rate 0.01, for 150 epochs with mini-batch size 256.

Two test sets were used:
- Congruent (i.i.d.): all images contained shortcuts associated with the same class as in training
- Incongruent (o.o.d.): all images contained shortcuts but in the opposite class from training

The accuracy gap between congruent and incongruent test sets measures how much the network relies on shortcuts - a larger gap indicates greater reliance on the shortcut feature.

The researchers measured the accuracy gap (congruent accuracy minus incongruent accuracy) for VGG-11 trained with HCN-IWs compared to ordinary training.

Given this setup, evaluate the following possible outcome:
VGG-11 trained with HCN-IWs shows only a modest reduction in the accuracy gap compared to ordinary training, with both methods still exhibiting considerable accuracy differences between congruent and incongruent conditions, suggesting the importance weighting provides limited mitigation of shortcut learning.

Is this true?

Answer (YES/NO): YES